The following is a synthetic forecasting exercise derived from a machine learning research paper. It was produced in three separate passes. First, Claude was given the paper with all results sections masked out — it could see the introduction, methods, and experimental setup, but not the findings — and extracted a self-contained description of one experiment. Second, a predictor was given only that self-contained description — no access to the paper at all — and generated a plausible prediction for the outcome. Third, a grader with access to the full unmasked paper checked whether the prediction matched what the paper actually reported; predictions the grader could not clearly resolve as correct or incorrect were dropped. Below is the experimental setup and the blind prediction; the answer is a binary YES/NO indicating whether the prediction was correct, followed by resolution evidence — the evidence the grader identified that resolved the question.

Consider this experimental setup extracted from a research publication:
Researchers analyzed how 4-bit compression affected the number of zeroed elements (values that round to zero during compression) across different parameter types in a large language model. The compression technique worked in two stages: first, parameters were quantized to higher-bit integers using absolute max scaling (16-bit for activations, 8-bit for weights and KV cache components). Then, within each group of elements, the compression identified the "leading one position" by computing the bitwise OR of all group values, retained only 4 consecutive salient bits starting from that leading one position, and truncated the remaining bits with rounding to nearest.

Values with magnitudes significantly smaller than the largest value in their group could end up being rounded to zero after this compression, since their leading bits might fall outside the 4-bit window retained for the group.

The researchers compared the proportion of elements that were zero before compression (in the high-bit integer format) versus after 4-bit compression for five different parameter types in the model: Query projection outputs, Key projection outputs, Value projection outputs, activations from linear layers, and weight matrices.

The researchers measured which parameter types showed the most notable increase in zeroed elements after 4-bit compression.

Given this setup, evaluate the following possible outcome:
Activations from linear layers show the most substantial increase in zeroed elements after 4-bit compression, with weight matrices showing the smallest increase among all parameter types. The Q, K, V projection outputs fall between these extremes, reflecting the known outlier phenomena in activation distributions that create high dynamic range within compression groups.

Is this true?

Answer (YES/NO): NO